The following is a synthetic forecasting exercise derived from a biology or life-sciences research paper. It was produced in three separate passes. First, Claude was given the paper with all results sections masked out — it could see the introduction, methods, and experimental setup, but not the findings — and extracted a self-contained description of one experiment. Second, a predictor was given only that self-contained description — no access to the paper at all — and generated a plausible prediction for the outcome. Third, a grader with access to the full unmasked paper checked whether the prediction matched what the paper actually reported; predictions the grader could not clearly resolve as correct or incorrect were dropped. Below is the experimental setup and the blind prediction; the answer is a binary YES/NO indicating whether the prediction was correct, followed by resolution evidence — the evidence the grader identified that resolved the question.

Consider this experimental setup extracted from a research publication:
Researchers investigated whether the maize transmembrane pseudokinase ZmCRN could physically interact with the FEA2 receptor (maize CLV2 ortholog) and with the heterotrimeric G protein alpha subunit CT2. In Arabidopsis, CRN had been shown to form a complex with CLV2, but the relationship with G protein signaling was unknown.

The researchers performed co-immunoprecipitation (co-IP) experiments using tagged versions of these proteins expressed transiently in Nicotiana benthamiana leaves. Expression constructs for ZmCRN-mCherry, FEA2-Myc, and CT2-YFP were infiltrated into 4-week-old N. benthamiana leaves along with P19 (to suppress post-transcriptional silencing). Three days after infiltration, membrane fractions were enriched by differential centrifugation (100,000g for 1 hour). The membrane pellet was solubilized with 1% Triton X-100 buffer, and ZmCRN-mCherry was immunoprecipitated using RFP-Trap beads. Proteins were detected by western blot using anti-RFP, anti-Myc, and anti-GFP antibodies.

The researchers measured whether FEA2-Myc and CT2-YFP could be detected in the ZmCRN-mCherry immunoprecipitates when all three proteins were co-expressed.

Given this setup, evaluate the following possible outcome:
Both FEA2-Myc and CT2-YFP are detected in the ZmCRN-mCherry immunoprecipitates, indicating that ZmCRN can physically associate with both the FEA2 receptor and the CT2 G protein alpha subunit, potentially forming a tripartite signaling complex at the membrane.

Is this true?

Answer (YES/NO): NO